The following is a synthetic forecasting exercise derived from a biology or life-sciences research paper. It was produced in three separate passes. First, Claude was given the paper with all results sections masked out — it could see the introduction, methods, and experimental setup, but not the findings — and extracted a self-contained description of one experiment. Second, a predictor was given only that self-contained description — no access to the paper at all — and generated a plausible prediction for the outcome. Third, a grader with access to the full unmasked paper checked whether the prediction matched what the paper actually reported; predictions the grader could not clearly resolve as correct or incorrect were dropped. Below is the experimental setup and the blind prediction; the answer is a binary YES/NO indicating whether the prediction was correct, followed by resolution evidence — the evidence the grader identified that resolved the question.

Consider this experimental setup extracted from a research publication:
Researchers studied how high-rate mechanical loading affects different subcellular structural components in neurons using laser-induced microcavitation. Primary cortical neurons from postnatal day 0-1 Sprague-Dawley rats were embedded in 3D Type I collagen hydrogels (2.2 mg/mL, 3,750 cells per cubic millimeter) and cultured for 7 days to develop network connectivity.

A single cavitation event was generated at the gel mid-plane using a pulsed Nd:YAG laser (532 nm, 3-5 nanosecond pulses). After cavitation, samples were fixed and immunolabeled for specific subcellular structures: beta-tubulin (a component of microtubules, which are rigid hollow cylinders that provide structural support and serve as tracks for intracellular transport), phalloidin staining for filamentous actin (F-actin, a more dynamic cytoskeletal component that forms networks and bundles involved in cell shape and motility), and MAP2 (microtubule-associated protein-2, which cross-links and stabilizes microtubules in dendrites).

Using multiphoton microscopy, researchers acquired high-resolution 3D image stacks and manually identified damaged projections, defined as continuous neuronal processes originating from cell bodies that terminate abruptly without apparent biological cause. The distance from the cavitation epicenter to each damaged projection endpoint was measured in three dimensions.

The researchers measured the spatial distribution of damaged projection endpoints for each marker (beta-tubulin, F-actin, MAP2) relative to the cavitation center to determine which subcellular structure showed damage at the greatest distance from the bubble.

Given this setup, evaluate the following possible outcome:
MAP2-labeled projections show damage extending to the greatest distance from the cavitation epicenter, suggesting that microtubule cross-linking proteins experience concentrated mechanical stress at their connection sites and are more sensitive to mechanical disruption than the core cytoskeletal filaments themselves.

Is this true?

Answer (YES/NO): YES